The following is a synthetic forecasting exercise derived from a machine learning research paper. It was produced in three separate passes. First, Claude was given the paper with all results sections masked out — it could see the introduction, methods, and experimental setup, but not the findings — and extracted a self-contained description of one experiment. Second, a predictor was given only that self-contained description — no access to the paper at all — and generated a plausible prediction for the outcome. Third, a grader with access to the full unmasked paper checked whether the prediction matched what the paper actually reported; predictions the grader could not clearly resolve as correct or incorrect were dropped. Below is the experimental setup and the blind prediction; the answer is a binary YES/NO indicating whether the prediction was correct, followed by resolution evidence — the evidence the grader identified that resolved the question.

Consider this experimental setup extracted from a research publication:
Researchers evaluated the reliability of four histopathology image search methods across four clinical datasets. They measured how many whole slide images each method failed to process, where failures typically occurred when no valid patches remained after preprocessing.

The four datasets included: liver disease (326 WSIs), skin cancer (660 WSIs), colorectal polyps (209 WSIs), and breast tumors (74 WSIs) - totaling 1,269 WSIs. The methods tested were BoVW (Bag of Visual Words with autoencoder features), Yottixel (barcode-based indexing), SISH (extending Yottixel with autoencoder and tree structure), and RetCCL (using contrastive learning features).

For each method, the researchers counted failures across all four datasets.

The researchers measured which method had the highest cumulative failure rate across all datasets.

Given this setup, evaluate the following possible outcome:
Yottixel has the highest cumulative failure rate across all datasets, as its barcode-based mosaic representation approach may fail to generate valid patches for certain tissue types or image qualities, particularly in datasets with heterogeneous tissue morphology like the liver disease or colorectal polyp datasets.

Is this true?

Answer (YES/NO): NO